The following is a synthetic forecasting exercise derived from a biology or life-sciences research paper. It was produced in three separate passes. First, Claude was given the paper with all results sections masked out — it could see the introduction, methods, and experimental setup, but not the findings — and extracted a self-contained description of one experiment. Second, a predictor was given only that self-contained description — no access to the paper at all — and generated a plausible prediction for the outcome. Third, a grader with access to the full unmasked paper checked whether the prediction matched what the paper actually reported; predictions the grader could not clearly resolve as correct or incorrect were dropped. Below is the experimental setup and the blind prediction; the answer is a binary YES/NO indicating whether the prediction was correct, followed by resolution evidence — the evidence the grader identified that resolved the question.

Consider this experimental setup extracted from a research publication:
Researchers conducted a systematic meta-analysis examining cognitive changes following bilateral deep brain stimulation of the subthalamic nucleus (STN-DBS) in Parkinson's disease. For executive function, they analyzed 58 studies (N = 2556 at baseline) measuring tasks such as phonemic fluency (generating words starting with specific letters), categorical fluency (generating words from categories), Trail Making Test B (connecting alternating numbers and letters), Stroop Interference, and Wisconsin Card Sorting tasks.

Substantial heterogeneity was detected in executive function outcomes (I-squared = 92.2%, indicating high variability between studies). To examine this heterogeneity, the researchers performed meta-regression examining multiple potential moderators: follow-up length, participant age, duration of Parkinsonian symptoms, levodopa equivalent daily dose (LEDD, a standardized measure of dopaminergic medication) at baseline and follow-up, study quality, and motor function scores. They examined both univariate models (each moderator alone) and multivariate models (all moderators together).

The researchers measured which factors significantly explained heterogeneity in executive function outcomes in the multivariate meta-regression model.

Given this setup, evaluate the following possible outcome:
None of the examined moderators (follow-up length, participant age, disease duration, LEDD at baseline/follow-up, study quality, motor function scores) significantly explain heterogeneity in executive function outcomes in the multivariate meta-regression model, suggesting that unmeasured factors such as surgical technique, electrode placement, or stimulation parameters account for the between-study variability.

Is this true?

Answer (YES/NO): NO